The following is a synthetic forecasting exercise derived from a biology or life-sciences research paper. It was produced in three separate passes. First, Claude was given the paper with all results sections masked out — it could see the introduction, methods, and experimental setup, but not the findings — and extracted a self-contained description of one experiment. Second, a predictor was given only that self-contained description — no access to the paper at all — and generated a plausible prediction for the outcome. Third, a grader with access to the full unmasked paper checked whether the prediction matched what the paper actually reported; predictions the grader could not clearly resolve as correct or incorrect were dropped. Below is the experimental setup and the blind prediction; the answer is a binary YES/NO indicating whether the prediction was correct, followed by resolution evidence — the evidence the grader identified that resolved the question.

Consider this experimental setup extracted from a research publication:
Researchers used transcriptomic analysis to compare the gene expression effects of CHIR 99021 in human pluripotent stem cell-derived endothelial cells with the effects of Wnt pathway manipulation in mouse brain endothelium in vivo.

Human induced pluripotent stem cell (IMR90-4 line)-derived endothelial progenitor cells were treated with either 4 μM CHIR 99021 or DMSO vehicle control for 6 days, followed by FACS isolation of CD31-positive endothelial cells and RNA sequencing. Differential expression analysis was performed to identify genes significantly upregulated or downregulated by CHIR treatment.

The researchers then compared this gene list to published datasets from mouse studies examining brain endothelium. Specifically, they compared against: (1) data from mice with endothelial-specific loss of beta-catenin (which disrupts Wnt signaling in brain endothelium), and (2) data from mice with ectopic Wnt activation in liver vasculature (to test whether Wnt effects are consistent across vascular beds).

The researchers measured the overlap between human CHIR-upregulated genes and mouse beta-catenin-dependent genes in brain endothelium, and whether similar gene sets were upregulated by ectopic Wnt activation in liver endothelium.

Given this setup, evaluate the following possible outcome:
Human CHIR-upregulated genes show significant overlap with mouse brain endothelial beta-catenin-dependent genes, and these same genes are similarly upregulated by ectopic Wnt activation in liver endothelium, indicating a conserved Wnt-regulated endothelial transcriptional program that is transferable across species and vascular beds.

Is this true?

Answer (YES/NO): NO